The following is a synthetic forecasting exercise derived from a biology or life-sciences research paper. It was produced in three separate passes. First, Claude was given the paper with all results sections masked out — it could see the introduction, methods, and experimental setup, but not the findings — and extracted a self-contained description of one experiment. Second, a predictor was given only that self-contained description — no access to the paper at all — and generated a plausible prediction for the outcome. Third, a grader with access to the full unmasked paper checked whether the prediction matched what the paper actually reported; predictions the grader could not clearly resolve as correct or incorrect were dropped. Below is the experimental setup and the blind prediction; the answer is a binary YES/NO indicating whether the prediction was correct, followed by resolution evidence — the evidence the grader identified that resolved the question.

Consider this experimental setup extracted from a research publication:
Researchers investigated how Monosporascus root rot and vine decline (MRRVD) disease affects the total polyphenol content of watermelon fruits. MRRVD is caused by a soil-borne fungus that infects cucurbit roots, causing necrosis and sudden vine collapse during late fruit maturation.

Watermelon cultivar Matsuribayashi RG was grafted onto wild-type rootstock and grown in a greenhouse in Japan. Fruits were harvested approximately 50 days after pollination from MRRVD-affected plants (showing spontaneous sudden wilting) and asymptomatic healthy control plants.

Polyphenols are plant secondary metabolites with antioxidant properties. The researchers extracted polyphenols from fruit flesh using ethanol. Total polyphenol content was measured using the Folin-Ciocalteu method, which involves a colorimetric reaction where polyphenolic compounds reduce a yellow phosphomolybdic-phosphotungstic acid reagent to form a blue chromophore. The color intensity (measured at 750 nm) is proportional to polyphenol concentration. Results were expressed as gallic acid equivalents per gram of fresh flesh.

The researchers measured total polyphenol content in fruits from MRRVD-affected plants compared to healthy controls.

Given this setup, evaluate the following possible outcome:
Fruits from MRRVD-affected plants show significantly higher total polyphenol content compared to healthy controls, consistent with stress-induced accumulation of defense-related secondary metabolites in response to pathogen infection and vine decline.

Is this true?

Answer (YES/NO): NO